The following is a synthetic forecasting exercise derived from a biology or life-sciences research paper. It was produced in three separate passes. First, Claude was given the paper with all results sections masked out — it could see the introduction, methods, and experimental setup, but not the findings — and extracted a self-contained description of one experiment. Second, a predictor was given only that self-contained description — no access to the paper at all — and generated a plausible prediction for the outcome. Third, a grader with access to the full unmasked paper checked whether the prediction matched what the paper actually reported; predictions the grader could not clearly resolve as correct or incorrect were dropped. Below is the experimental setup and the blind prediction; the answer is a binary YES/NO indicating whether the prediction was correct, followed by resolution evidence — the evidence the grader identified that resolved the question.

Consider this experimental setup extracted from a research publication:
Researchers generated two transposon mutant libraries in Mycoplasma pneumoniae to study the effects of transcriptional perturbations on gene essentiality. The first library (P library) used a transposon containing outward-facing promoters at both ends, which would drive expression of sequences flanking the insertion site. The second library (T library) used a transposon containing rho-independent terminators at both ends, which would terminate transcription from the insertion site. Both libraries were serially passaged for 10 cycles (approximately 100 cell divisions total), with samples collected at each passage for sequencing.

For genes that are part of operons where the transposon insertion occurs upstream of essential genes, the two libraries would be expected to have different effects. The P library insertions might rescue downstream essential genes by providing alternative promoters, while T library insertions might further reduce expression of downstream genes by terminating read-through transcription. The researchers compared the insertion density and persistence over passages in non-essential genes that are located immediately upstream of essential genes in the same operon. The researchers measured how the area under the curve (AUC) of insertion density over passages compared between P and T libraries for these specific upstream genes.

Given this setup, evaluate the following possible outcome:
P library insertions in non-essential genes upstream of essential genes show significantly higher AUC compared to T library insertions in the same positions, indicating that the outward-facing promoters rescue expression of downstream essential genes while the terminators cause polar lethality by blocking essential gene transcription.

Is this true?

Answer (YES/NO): YES